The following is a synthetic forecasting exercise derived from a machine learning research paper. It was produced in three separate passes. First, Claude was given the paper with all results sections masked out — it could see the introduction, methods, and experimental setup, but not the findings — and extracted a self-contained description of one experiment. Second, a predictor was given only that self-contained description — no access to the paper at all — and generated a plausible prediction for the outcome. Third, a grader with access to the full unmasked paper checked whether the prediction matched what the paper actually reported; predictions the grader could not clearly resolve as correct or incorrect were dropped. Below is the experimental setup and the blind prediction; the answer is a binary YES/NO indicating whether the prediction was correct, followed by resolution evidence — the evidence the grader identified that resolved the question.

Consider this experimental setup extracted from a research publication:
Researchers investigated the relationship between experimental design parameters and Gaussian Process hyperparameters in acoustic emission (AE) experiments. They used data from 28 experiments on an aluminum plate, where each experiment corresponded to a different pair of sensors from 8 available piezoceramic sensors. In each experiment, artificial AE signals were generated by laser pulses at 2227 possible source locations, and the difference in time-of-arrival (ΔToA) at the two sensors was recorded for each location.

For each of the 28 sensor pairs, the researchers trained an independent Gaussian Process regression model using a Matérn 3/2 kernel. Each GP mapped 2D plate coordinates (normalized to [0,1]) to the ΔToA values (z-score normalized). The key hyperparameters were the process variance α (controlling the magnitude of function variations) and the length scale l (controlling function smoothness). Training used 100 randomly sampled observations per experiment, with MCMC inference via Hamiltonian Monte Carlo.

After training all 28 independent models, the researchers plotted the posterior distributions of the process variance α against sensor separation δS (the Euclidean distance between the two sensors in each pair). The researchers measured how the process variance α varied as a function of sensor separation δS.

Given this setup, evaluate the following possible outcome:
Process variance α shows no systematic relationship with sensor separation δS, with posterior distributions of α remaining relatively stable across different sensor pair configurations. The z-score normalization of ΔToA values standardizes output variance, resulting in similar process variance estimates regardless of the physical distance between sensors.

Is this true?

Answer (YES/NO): NO